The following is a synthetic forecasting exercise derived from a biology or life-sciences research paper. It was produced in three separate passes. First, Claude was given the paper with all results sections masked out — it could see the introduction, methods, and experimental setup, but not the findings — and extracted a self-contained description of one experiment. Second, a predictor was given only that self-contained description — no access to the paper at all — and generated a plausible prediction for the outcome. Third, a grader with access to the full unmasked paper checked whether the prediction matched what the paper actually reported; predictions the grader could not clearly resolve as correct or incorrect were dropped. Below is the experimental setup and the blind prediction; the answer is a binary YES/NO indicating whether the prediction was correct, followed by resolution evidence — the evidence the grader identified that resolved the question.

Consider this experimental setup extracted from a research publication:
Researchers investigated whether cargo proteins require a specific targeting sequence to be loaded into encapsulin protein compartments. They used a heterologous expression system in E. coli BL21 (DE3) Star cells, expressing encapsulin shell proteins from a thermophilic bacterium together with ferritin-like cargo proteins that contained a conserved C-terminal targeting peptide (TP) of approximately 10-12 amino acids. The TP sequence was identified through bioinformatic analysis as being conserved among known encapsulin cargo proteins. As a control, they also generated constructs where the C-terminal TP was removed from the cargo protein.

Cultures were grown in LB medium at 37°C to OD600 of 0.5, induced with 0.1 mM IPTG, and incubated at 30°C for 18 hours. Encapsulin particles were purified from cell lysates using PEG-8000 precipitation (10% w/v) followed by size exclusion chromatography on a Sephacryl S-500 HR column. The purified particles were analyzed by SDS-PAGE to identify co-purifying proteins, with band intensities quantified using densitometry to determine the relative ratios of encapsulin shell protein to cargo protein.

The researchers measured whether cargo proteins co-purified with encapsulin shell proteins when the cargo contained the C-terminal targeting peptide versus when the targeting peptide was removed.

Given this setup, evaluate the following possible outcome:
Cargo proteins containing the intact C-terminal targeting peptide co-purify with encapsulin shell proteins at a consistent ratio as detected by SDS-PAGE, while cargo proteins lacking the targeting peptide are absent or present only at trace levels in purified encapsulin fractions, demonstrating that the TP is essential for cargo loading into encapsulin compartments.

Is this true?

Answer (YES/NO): YES